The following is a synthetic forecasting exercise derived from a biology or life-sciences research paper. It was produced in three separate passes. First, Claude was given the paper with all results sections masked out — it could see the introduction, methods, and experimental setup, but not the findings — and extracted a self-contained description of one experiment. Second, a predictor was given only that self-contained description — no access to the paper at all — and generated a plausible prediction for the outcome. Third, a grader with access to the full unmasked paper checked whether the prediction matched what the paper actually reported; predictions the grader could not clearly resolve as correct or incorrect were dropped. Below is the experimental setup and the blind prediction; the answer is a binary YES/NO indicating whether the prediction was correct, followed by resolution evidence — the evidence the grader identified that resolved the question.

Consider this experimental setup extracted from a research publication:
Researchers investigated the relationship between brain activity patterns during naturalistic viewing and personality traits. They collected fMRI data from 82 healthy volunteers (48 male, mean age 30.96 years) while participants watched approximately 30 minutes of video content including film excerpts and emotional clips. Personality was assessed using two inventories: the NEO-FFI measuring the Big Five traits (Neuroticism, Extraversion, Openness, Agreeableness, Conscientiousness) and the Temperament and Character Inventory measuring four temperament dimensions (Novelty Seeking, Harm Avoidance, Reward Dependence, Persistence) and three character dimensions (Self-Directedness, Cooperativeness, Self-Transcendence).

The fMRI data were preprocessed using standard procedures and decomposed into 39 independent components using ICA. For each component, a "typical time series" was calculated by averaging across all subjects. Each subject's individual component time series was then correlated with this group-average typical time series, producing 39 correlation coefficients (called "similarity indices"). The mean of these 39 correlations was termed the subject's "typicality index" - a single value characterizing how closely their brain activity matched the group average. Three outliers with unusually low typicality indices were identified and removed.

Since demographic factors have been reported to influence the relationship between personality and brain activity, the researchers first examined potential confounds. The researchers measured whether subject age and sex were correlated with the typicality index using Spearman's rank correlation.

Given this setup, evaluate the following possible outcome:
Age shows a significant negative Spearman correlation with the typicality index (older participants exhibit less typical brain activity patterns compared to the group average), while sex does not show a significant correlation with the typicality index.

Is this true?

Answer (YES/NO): NO